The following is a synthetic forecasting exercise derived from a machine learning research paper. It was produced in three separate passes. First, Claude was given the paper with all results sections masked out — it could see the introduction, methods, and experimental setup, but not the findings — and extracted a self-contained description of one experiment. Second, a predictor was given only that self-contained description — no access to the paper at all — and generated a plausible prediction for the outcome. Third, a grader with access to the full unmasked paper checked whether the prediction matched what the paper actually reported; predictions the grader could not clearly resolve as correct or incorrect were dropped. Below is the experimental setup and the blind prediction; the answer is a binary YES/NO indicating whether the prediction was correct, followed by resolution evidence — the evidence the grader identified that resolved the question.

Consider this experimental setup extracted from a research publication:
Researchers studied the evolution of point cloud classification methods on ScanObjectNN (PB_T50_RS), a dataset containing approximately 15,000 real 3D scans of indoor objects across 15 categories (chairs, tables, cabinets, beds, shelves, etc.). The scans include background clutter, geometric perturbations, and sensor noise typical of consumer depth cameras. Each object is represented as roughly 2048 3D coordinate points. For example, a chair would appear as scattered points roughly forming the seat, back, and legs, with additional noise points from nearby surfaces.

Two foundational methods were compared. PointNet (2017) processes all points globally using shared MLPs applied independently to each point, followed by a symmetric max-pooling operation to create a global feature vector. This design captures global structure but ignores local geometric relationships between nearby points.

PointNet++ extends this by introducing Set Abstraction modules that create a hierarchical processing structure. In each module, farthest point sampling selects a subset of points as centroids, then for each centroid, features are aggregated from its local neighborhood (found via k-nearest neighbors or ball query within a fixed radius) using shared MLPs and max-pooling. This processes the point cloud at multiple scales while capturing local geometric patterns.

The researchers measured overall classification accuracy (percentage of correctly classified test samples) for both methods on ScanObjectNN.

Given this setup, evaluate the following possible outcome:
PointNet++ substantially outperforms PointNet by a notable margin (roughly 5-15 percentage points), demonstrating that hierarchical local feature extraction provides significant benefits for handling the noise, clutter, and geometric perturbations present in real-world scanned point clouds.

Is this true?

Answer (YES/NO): YES